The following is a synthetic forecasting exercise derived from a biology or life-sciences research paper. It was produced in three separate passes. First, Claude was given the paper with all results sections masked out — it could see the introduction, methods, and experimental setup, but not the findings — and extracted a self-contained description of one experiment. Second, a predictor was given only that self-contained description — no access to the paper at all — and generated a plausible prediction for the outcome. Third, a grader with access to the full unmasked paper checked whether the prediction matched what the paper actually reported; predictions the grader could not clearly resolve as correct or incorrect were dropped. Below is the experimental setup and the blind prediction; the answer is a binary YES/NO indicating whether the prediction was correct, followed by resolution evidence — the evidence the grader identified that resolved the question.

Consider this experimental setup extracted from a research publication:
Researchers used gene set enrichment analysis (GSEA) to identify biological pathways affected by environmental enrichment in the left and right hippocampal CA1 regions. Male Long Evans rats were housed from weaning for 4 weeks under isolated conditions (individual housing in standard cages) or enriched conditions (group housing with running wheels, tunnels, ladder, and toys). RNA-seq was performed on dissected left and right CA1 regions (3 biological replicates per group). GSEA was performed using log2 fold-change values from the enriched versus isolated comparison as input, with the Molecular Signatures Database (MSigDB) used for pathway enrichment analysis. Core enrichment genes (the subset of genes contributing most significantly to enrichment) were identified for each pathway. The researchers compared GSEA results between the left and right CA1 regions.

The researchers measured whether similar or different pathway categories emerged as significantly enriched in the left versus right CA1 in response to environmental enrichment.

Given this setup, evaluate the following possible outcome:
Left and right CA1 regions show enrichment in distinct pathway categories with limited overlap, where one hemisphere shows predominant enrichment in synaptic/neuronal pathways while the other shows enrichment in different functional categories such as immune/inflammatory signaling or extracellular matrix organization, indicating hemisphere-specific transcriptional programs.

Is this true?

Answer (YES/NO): NO